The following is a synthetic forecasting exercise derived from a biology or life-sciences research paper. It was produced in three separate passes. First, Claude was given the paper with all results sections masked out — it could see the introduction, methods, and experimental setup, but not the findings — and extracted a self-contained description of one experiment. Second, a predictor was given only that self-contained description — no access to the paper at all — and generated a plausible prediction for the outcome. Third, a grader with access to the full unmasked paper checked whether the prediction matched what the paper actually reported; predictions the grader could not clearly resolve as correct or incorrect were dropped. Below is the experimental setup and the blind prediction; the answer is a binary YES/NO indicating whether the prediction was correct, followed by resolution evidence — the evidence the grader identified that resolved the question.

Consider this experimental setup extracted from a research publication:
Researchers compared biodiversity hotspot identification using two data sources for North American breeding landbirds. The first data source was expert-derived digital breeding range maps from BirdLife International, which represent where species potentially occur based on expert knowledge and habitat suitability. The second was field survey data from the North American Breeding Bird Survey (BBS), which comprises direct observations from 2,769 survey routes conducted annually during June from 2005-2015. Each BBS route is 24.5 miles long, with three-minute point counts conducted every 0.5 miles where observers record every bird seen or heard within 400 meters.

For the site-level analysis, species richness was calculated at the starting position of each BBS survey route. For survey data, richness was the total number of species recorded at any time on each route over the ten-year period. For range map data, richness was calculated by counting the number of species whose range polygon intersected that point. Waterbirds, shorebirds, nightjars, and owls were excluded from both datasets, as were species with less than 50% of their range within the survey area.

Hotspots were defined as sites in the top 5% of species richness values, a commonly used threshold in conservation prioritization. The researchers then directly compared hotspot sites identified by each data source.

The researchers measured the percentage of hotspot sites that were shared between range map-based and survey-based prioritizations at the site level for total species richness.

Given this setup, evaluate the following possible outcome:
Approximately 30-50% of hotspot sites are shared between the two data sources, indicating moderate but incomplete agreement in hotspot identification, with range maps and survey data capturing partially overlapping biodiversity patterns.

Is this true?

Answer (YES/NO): NO